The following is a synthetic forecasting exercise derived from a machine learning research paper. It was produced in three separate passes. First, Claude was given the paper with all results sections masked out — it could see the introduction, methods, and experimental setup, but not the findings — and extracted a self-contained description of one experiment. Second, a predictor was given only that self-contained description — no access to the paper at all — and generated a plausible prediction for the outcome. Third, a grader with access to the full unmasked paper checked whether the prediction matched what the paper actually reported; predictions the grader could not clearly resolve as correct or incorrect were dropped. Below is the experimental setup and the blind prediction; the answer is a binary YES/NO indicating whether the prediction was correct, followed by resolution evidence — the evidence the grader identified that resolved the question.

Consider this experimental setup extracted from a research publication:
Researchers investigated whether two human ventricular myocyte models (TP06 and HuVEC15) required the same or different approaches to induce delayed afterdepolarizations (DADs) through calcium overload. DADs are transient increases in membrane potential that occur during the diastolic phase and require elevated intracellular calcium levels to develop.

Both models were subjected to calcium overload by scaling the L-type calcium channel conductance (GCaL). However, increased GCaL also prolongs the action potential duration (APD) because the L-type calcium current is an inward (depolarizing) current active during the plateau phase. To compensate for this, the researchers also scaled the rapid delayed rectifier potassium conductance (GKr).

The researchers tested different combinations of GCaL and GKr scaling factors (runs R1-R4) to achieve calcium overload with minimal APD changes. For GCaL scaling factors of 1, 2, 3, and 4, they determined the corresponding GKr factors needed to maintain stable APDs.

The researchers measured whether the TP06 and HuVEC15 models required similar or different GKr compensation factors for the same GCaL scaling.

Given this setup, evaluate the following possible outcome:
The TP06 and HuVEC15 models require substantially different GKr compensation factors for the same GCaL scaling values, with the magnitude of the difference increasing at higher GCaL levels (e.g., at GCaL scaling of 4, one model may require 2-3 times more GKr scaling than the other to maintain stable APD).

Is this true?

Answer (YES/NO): NO